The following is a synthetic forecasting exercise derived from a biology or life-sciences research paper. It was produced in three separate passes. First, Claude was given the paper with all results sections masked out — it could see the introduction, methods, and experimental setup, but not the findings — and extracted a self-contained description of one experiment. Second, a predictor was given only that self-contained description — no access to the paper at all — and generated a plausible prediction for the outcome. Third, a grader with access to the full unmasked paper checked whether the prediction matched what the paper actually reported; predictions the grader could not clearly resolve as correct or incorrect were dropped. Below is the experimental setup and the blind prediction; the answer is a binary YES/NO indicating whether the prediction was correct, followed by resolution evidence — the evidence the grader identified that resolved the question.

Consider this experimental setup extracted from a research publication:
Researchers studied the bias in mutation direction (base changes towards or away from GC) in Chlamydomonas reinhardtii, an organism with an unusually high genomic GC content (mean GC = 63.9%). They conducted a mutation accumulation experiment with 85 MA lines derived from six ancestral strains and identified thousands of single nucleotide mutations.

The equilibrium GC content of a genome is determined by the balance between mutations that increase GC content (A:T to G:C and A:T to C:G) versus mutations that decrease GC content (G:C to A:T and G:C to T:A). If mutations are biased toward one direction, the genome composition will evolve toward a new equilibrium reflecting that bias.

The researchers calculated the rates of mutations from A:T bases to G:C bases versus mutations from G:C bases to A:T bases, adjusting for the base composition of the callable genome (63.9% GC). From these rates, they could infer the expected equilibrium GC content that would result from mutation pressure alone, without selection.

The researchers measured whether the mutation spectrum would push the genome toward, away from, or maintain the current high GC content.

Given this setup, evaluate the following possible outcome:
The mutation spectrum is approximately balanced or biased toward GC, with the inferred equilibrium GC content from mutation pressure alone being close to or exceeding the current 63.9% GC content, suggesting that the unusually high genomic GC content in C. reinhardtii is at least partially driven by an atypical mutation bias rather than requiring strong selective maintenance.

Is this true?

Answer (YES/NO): NO